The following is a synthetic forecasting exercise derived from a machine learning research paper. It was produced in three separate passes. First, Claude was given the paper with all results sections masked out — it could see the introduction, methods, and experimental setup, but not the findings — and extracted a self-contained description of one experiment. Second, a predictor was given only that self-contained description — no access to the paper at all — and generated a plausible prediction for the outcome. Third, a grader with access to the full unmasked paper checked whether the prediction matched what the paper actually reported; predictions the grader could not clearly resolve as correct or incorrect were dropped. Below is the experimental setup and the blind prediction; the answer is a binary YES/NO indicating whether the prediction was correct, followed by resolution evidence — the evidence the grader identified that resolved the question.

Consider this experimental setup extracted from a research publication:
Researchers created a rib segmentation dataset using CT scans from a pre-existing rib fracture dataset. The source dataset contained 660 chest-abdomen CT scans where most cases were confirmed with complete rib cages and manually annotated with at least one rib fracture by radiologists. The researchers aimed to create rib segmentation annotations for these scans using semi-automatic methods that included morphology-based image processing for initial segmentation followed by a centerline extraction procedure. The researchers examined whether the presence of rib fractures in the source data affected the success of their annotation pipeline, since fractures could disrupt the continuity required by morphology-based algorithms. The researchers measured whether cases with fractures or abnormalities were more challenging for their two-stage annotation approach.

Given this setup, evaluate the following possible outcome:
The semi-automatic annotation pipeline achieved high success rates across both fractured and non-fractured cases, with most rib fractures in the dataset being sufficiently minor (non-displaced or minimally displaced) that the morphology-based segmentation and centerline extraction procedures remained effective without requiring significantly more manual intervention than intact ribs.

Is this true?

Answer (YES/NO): NO